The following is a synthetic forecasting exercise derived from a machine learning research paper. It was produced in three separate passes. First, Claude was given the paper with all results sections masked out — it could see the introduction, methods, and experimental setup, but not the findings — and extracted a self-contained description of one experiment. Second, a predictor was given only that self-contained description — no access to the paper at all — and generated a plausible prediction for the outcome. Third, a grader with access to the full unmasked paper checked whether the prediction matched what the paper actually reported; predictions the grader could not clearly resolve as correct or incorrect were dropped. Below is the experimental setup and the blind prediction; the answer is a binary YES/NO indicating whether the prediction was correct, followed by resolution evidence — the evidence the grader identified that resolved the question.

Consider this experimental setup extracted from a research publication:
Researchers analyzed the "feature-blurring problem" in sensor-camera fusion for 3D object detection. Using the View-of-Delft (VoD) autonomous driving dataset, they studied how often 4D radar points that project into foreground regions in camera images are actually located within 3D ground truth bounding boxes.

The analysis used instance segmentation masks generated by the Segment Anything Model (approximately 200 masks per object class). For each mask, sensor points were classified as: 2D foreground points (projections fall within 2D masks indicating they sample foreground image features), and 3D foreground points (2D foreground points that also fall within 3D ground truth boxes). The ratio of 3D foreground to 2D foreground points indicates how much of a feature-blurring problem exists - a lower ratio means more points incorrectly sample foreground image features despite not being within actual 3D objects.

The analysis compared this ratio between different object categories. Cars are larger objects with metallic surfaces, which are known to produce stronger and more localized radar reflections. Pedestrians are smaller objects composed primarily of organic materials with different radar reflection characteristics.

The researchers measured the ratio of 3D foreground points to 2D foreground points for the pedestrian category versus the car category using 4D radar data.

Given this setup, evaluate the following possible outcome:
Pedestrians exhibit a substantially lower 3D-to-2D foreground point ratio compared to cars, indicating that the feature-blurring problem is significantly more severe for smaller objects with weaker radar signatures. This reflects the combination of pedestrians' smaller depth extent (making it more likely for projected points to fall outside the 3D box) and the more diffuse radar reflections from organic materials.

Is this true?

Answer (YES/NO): YES